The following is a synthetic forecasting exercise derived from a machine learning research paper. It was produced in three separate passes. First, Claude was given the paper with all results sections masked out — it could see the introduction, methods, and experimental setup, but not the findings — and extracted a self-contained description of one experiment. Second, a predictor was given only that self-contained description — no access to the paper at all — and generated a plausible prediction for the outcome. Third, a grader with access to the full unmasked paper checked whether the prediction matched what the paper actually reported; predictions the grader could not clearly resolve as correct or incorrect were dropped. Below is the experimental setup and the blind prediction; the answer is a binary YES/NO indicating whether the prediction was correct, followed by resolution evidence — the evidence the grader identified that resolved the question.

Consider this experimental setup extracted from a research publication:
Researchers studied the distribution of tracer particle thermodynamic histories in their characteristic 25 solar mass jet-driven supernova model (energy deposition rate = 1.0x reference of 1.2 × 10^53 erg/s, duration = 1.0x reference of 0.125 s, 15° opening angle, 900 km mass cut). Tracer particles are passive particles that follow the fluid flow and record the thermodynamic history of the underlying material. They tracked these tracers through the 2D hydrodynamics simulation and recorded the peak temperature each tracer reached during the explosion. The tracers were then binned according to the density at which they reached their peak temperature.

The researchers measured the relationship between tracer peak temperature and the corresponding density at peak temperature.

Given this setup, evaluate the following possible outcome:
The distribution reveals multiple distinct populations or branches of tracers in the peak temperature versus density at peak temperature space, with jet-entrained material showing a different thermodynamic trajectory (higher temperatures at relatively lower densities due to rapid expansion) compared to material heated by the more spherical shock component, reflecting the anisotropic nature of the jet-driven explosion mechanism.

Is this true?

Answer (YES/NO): NO